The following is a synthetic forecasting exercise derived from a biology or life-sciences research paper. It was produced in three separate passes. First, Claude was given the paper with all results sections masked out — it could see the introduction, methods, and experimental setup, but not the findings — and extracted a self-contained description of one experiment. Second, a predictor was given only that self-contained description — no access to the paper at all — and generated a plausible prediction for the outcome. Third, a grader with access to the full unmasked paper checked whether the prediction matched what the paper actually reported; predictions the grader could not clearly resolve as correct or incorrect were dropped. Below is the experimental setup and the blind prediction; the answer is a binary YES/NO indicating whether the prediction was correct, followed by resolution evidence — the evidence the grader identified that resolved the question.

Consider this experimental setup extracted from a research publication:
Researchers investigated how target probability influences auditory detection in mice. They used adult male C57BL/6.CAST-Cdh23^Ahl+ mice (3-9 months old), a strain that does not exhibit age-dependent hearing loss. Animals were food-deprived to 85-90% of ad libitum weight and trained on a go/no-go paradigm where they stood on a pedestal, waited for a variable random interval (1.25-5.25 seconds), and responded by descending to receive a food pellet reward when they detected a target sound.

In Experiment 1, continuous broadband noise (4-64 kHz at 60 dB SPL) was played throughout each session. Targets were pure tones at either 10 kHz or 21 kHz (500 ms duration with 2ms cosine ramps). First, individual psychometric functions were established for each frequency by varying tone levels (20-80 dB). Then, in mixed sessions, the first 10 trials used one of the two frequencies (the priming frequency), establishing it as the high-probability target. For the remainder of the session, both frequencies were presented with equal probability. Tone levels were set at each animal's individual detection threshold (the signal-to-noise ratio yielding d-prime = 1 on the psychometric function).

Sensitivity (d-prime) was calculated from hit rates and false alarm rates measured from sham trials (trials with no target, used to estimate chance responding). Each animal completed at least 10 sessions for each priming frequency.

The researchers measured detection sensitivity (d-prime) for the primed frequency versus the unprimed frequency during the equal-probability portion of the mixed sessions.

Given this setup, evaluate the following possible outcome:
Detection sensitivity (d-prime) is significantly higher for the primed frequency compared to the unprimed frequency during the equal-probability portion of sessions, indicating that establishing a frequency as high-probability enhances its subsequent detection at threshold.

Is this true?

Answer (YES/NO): NO